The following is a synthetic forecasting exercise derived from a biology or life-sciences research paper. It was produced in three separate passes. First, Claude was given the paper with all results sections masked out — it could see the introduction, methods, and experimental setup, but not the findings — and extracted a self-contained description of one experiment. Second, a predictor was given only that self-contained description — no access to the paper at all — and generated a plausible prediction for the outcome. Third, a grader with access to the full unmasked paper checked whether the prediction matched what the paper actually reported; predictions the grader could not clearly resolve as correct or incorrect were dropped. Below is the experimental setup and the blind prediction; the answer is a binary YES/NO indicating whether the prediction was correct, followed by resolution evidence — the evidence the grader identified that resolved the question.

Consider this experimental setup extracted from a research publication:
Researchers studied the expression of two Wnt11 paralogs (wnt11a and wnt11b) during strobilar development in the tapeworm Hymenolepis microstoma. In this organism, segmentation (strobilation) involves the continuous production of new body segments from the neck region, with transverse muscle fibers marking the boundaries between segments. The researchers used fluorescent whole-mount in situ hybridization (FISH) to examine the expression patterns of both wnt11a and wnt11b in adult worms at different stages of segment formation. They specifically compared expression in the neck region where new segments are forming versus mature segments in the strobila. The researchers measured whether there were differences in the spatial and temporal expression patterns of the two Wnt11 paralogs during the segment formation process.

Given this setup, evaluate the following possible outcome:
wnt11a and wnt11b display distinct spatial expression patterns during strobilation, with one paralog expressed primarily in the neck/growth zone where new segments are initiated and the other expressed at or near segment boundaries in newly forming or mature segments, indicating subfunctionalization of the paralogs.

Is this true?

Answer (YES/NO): YES